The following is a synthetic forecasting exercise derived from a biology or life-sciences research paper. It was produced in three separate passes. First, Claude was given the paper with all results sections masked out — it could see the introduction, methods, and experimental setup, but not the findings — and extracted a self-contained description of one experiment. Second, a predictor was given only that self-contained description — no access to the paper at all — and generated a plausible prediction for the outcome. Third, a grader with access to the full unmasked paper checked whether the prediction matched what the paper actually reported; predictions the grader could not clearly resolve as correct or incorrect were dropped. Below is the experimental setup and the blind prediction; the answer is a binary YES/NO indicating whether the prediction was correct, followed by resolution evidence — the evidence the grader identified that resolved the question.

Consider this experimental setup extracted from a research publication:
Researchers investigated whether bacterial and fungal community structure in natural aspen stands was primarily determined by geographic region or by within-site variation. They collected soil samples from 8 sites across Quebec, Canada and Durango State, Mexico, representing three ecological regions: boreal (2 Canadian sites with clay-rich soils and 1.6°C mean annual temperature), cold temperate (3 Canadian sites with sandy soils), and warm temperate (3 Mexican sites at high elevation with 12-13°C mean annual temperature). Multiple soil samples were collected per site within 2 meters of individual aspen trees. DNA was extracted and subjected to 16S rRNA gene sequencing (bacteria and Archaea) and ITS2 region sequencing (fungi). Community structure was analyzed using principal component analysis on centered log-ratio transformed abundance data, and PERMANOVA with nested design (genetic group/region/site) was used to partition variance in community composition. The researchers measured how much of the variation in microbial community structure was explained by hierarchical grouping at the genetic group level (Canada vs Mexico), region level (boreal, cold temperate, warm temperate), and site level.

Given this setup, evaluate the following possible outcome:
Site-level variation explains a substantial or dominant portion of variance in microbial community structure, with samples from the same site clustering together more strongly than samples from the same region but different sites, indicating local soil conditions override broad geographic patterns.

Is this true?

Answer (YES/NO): YES